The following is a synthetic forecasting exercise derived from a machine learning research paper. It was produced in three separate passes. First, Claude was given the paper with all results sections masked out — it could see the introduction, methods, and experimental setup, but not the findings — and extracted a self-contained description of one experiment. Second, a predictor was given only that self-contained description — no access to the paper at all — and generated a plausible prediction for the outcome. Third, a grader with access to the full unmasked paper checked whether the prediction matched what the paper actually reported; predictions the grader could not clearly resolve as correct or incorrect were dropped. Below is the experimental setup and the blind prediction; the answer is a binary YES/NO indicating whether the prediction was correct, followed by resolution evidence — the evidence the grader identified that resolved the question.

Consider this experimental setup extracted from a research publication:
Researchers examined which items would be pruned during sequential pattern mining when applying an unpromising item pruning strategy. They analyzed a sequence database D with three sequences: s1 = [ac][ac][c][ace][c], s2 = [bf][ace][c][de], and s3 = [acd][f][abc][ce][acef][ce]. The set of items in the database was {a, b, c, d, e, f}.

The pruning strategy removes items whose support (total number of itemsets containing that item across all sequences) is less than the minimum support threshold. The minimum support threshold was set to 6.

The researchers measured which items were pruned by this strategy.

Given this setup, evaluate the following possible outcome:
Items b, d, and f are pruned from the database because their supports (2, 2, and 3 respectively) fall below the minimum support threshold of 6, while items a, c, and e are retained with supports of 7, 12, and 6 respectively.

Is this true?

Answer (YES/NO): YES